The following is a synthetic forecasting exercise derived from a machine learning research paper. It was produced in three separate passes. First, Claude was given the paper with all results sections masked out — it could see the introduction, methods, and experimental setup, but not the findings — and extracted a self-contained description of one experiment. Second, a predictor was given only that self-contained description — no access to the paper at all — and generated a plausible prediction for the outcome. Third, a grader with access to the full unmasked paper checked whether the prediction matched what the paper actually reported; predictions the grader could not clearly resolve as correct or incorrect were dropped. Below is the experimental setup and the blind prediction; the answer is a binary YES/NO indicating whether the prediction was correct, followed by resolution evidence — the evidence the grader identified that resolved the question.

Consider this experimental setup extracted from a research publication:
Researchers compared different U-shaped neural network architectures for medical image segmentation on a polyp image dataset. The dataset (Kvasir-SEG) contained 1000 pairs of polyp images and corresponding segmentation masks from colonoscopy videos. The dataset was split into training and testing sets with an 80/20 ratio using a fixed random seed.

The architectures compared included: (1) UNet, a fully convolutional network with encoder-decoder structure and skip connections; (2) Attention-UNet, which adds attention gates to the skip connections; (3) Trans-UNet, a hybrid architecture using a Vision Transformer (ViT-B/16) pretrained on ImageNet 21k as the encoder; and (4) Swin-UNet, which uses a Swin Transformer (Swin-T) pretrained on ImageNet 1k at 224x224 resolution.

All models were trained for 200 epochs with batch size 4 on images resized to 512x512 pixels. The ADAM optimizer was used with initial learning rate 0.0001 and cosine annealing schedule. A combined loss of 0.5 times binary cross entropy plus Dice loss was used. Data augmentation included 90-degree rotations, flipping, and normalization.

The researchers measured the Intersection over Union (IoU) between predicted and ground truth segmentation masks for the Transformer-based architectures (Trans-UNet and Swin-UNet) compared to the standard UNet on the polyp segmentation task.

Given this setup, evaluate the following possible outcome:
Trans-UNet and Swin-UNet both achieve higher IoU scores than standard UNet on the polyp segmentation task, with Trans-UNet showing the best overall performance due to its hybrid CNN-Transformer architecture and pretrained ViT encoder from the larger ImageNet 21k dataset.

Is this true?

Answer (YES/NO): NO